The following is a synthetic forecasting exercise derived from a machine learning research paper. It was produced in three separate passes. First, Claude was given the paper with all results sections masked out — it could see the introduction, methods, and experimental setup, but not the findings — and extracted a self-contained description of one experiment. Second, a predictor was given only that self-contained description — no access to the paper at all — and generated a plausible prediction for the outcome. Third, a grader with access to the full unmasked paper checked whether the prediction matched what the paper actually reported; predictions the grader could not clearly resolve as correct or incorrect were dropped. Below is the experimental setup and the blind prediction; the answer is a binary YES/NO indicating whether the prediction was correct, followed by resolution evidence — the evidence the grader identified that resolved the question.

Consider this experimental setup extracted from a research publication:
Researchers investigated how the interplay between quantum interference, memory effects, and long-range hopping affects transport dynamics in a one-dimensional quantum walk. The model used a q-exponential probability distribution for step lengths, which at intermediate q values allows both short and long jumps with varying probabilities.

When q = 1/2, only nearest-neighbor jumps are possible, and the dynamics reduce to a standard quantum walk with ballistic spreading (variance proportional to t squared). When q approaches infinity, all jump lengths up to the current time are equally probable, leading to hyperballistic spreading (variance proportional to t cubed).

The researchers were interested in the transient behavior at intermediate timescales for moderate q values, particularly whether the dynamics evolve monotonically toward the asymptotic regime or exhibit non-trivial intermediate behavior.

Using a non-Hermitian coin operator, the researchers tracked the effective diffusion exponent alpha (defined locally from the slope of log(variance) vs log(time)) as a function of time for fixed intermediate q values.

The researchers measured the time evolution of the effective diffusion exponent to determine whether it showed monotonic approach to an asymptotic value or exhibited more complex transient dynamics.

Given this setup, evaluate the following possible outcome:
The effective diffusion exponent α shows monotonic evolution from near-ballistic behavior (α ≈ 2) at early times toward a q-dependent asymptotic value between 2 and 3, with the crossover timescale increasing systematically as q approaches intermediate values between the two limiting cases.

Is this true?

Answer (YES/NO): NO